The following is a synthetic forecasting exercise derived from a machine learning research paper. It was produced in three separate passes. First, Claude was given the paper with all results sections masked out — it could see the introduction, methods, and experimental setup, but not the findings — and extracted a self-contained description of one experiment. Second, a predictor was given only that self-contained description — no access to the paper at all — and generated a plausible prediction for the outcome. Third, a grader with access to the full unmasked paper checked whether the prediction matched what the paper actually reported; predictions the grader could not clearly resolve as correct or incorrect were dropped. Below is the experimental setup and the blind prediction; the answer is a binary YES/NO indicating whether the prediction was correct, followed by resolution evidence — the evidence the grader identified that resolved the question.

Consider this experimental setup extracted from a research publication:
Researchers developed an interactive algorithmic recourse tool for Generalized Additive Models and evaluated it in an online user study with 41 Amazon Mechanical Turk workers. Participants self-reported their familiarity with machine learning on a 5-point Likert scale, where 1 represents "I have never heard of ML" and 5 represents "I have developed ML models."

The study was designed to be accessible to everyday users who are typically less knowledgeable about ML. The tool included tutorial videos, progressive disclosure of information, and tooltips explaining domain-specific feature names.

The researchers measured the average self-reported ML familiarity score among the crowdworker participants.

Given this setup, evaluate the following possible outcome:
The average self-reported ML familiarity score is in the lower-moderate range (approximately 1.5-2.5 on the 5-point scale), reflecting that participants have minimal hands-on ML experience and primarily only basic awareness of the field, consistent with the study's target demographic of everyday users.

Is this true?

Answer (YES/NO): NO